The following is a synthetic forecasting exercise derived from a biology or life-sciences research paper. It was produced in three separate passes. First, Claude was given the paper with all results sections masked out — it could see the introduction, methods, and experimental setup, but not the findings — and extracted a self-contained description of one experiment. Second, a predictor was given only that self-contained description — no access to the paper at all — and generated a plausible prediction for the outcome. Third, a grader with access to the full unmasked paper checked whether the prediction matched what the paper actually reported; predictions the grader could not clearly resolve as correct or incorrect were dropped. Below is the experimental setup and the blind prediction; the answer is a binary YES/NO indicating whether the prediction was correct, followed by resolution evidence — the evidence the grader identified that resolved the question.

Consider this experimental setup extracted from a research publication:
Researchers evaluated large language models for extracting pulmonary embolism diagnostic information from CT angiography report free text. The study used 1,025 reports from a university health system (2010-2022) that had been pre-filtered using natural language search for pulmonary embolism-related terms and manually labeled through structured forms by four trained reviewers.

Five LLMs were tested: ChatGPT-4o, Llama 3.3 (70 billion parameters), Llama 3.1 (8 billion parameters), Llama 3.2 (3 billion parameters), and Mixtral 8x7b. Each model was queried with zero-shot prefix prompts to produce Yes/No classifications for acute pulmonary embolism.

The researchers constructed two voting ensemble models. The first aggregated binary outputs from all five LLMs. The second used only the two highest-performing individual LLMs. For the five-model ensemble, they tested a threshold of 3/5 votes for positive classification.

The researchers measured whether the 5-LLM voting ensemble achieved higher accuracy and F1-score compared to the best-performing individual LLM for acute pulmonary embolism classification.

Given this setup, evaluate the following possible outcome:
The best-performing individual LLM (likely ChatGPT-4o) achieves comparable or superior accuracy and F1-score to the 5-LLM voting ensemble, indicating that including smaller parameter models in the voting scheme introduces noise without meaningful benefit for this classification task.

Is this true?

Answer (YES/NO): YES